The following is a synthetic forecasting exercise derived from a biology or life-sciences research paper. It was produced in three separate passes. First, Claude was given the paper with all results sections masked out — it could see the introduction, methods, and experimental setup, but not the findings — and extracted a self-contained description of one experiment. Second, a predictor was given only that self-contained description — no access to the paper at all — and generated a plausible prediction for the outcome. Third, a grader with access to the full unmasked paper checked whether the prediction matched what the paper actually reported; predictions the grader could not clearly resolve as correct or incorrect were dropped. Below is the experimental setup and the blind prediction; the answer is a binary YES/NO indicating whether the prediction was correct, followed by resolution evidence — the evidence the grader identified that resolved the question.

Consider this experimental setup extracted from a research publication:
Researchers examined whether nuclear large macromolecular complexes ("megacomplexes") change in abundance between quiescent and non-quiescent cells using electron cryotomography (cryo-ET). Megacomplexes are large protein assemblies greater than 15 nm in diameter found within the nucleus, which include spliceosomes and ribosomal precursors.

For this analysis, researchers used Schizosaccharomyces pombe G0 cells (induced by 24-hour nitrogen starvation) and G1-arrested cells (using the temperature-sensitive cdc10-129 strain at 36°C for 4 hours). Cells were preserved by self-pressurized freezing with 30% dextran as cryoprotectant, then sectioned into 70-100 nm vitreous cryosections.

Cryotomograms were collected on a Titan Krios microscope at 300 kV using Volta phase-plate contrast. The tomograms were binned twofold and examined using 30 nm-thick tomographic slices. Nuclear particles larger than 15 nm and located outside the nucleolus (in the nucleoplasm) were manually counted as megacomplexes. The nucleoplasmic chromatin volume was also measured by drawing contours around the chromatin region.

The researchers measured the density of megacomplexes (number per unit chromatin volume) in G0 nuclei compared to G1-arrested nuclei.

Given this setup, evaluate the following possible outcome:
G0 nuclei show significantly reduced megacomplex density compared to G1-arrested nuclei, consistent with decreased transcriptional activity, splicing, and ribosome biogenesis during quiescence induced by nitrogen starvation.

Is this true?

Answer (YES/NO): YES